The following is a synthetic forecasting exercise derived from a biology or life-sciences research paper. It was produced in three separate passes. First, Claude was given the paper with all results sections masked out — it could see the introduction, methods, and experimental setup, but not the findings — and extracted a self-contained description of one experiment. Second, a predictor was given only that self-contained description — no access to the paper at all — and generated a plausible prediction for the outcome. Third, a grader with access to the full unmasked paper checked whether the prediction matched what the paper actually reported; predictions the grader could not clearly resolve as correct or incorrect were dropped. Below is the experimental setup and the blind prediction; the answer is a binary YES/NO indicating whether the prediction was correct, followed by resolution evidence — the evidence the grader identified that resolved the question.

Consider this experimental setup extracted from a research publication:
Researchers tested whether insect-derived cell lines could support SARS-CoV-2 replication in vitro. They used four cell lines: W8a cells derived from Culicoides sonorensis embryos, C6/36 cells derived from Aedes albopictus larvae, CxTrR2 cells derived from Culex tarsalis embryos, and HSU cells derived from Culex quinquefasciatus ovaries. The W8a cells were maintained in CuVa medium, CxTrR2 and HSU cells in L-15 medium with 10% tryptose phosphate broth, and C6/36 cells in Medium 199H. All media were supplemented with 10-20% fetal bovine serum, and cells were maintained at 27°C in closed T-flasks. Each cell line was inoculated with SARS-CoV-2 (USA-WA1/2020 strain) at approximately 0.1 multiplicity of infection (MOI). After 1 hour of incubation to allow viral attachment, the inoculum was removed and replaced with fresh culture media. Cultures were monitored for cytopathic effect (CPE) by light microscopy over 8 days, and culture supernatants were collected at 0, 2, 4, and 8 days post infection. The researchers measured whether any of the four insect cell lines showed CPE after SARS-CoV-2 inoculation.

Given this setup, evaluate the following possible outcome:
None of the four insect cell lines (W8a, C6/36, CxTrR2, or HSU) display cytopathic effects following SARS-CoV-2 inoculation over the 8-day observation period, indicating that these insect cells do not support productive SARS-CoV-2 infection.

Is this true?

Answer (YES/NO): YES